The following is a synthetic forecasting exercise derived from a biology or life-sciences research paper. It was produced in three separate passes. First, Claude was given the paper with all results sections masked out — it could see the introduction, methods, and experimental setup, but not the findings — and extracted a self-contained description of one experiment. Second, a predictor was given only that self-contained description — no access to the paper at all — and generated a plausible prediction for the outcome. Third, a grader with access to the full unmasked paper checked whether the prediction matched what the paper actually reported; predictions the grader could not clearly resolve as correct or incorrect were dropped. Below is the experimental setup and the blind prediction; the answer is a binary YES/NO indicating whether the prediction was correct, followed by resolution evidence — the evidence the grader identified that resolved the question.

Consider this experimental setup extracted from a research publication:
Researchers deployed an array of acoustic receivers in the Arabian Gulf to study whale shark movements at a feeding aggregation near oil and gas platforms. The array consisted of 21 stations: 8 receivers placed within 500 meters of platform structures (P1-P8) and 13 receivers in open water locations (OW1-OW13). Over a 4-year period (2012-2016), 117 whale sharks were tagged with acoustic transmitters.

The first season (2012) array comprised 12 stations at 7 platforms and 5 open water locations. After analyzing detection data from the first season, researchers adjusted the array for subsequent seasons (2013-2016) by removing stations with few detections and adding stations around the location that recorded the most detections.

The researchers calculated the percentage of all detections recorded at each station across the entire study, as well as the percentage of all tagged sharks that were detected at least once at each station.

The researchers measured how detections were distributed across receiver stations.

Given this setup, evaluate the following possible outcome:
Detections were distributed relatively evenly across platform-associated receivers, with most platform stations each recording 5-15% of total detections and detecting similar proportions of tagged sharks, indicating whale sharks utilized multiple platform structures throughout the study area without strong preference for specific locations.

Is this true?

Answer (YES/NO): NO